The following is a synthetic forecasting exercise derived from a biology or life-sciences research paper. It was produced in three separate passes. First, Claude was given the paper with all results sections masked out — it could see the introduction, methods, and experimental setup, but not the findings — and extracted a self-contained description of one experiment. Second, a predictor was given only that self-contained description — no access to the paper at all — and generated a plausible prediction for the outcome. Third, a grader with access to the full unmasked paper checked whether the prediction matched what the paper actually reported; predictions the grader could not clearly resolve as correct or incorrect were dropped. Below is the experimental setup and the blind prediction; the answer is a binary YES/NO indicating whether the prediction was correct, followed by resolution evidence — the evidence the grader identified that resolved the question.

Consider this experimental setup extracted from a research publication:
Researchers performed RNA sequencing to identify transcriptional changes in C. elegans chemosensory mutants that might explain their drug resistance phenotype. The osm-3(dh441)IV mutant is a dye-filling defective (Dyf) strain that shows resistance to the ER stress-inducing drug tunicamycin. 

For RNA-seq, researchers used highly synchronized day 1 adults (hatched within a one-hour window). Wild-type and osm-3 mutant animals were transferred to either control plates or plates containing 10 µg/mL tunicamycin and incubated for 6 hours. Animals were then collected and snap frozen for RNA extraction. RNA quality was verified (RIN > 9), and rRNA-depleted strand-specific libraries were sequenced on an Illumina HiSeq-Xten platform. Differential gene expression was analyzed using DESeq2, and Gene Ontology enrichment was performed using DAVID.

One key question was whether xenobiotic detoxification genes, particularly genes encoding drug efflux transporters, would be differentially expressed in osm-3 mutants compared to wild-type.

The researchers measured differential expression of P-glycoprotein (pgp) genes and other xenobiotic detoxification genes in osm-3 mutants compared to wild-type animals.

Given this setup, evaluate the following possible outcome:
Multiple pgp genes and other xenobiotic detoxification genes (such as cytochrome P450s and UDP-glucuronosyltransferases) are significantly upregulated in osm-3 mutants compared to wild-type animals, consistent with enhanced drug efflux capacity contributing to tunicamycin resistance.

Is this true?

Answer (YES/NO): NO